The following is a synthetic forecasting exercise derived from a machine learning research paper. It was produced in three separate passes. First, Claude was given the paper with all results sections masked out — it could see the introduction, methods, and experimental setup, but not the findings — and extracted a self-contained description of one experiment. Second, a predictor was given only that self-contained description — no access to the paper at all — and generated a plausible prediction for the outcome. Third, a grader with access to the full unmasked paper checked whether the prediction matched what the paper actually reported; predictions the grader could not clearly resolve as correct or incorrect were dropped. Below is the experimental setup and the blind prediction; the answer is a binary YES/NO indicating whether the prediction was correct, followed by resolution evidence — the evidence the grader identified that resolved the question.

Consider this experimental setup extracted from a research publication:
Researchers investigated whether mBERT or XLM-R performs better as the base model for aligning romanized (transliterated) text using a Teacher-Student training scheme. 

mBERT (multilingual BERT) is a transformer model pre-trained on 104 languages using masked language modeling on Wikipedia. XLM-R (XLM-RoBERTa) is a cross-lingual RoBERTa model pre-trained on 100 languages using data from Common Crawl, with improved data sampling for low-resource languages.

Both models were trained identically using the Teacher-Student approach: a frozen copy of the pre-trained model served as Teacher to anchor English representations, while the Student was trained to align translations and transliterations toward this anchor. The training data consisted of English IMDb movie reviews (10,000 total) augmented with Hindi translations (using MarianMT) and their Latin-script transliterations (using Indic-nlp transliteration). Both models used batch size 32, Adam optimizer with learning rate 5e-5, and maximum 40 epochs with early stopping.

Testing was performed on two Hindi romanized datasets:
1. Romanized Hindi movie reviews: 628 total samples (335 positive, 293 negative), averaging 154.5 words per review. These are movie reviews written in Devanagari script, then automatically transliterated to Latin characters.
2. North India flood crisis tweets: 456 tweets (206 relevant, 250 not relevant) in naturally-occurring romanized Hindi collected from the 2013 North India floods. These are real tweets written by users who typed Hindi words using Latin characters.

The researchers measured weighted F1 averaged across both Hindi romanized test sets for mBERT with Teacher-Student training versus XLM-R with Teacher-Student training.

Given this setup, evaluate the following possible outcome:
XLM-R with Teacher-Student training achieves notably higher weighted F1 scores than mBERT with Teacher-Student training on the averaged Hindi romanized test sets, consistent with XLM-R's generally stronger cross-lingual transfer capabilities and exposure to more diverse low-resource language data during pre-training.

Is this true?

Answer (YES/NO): NO